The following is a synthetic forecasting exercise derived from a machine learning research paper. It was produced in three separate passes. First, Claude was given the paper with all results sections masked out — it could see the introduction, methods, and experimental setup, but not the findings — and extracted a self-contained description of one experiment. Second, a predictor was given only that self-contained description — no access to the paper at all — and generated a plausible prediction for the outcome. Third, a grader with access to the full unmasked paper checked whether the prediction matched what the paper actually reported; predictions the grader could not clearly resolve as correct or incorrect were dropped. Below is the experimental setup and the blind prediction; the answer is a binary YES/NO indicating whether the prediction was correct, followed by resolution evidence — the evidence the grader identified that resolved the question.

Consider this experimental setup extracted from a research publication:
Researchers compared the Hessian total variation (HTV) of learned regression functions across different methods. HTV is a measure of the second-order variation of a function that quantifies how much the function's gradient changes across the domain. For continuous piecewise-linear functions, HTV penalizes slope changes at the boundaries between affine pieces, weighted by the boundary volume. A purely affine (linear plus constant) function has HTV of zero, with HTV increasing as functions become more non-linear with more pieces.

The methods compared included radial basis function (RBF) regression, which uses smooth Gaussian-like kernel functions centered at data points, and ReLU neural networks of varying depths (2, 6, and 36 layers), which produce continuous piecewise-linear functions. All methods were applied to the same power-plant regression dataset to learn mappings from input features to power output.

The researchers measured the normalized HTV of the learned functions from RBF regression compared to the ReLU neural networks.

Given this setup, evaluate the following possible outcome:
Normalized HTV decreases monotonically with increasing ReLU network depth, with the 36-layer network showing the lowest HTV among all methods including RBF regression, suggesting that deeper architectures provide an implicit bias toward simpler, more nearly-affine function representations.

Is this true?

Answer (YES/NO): NO